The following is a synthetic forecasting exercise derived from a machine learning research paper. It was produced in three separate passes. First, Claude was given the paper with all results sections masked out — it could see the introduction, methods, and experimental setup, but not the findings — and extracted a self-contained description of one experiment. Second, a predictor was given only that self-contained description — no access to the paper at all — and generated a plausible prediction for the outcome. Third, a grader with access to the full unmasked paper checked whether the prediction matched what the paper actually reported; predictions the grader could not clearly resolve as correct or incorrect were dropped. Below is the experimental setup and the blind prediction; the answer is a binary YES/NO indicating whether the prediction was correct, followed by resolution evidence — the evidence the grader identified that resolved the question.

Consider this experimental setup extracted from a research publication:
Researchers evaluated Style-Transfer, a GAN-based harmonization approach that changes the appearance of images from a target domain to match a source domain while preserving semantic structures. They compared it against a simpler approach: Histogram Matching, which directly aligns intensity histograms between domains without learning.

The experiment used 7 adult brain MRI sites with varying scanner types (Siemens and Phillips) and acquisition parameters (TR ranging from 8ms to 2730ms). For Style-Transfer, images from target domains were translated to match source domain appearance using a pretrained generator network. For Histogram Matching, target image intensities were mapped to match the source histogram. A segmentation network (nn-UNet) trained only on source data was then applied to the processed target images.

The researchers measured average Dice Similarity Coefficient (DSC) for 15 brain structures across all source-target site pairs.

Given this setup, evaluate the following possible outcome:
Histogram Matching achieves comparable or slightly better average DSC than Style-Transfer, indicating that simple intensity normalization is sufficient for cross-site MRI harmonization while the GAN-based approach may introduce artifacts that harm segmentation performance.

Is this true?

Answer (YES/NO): NO